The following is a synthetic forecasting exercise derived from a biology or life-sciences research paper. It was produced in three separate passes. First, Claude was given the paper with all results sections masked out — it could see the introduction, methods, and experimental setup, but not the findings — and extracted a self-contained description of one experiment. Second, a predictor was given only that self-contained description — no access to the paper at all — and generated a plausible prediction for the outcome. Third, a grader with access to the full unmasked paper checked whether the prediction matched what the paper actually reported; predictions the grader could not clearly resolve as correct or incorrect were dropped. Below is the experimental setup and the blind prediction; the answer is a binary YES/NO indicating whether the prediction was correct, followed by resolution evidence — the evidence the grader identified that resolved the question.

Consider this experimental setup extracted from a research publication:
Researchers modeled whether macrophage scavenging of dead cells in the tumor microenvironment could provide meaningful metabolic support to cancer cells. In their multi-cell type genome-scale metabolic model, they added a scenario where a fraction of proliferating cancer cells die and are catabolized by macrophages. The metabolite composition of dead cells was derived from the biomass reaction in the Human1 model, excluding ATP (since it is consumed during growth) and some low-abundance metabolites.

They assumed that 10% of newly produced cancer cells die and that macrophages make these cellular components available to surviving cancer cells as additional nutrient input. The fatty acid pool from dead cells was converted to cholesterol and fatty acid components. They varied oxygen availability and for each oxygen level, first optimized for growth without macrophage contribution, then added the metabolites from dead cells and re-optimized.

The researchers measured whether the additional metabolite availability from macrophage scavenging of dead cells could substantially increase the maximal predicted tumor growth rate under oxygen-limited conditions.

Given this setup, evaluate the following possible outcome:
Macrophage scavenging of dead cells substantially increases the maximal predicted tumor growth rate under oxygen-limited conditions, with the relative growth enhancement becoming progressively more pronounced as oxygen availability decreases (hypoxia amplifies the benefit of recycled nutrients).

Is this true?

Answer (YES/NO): NO